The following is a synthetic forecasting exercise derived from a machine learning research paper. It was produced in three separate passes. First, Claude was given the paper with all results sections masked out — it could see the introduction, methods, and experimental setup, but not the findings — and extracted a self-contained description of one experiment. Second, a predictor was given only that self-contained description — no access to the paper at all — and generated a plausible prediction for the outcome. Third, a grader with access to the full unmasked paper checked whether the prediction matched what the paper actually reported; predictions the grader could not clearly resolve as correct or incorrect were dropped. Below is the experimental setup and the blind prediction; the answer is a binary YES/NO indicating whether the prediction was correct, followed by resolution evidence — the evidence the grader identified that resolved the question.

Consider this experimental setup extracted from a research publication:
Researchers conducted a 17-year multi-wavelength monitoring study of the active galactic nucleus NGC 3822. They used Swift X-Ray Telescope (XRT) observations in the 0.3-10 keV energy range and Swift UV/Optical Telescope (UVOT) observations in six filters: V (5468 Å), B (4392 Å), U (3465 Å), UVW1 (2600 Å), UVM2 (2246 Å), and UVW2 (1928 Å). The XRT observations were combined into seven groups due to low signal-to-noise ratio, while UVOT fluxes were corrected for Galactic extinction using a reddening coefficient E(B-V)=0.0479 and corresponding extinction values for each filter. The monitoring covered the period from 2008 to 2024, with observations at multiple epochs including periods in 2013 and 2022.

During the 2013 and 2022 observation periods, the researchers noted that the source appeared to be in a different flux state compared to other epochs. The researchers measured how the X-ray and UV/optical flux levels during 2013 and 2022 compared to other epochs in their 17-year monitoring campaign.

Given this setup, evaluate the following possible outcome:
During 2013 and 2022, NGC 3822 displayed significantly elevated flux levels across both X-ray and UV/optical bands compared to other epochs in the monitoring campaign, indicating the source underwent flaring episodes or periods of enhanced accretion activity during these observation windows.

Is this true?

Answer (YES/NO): YES